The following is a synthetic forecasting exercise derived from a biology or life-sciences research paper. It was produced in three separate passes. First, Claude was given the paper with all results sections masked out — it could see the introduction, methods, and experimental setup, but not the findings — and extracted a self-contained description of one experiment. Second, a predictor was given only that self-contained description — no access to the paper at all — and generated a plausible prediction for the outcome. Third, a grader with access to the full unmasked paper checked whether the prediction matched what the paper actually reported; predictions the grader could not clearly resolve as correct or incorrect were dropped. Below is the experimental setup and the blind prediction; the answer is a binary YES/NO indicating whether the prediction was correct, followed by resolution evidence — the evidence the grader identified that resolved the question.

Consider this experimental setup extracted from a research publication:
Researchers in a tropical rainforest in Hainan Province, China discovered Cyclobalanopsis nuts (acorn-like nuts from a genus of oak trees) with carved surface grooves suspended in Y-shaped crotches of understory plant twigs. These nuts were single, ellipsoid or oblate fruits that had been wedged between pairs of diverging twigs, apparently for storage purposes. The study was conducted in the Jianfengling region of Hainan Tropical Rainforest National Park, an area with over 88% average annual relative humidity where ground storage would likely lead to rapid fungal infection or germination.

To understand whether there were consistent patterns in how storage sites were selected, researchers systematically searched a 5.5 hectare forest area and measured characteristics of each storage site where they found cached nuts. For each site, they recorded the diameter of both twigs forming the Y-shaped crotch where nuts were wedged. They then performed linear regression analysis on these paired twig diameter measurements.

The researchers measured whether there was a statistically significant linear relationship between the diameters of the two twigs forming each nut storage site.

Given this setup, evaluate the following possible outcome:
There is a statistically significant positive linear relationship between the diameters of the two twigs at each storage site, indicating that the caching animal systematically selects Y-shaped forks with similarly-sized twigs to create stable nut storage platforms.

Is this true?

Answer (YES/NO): NO